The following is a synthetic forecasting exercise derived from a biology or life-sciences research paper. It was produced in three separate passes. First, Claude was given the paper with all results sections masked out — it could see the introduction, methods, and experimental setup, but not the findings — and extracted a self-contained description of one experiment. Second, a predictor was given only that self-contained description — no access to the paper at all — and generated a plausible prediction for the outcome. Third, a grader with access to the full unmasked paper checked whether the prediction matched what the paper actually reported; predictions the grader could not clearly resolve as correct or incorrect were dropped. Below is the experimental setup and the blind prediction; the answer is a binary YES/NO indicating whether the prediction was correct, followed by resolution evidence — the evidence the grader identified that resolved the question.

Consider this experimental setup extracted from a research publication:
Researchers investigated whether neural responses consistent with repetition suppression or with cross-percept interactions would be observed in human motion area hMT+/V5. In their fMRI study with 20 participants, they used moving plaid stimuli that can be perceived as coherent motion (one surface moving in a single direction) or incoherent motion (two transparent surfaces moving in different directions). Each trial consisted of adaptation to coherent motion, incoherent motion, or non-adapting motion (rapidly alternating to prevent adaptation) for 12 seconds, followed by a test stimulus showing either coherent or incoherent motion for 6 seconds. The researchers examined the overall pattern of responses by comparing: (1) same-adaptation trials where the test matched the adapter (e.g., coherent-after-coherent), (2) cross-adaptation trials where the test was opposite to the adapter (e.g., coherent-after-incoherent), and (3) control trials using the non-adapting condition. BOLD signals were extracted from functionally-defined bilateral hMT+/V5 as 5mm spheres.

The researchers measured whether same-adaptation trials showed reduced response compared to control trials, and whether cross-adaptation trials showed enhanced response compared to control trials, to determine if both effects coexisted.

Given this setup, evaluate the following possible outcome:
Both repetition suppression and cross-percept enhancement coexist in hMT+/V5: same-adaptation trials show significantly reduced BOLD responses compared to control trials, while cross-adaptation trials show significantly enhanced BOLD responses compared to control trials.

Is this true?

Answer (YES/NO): NO